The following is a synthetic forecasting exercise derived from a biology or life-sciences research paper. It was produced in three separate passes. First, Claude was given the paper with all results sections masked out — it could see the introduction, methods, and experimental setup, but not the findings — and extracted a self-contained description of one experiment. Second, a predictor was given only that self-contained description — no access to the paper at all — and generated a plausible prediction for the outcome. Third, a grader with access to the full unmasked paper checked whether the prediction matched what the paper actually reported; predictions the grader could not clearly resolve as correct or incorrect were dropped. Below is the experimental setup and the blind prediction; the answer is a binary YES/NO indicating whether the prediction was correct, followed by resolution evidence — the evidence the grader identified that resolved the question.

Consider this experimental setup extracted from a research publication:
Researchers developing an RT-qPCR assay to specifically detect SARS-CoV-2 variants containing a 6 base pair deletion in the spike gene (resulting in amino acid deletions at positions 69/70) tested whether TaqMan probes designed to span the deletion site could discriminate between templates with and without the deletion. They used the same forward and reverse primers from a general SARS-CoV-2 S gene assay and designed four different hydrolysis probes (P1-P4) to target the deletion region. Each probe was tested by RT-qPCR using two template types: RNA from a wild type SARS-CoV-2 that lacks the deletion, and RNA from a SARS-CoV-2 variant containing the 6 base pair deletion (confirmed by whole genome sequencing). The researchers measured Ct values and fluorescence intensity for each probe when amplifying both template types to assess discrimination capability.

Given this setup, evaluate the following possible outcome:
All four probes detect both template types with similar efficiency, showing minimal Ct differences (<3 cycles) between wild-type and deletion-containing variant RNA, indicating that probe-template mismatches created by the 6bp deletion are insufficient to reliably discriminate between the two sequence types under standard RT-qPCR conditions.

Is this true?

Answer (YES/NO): NO